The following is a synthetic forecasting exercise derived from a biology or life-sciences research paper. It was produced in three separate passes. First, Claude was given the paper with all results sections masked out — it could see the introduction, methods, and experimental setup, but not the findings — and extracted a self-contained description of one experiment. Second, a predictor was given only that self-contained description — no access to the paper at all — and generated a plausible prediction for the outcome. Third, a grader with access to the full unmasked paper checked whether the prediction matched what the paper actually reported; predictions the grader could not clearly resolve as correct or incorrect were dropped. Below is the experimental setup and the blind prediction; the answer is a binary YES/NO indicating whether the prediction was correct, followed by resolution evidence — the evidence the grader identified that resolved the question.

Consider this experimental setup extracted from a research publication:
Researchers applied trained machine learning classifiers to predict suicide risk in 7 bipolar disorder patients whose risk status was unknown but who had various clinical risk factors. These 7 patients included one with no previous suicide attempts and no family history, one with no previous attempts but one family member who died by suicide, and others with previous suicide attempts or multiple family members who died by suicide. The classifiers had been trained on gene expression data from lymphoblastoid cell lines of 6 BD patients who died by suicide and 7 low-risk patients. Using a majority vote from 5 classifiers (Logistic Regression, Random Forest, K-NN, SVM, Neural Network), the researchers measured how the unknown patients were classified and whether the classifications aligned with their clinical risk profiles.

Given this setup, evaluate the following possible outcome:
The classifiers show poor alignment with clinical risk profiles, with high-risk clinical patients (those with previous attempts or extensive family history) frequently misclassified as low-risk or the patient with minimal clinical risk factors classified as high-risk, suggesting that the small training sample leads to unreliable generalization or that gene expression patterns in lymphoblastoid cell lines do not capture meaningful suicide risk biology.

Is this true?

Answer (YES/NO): NO